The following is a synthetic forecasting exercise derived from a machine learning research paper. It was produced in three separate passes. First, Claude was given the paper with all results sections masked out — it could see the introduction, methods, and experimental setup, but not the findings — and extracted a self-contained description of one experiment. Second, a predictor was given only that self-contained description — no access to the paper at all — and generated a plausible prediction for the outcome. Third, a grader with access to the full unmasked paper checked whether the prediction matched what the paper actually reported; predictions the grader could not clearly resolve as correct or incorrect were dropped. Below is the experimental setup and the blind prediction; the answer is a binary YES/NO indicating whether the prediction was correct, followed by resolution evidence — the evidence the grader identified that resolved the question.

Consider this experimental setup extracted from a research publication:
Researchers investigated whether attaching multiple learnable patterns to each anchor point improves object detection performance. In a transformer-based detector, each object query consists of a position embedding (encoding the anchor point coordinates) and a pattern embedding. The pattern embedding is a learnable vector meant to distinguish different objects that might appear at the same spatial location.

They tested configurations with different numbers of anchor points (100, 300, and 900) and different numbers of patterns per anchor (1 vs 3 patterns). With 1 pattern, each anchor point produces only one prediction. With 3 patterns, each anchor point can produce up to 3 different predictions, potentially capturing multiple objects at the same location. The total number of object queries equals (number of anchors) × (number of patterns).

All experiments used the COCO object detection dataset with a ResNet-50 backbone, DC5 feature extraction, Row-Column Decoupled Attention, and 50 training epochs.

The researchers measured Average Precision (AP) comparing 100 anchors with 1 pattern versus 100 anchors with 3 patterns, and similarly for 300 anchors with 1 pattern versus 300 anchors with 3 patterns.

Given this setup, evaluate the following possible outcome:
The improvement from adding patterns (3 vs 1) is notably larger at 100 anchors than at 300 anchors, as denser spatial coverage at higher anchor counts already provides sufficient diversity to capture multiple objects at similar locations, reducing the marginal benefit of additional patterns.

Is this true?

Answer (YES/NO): YES